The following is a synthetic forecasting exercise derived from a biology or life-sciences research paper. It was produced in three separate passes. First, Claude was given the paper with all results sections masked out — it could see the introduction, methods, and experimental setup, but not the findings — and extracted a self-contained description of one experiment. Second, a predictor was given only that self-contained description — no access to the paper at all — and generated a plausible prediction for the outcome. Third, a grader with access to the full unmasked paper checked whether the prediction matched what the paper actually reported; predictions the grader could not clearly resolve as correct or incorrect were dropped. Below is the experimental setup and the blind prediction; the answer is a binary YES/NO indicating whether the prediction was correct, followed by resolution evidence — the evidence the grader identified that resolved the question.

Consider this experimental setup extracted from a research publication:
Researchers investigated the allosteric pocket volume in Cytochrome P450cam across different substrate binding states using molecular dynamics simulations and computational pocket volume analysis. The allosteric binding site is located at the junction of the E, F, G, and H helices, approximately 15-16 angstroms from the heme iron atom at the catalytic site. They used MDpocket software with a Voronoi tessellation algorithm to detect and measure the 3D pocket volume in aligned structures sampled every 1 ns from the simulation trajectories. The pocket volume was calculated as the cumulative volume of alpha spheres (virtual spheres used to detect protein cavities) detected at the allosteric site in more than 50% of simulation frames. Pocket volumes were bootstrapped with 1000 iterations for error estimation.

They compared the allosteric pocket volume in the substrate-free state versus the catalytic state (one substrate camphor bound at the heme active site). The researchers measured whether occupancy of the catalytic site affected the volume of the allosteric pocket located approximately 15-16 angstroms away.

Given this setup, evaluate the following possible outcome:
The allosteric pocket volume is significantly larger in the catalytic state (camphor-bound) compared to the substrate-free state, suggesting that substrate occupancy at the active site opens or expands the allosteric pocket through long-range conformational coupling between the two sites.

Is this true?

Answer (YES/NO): NO